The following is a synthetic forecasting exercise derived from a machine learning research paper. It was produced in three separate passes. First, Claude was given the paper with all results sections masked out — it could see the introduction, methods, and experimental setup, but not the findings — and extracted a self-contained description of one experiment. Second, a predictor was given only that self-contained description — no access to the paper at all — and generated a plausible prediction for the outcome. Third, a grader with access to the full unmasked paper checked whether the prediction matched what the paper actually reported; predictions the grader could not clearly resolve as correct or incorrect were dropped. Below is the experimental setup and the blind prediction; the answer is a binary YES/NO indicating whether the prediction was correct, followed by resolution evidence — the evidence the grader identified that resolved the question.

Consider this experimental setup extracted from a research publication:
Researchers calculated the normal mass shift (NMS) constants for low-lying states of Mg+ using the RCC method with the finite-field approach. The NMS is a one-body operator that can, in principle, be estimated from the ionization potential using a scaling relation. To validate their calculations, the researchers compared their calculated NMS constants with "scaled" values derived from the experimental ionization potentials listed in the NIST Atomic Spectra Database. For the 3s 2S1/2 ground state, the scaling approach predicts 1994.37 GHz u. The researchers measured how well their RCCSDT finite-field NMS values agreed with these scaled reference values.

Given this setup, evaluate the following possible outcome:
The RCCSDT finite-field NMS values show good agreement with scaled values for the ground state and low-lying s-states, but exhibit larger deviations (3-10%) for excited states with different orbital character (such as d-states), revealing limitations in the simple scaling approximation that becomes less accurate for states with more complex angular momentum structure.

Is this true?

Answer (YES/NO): NO